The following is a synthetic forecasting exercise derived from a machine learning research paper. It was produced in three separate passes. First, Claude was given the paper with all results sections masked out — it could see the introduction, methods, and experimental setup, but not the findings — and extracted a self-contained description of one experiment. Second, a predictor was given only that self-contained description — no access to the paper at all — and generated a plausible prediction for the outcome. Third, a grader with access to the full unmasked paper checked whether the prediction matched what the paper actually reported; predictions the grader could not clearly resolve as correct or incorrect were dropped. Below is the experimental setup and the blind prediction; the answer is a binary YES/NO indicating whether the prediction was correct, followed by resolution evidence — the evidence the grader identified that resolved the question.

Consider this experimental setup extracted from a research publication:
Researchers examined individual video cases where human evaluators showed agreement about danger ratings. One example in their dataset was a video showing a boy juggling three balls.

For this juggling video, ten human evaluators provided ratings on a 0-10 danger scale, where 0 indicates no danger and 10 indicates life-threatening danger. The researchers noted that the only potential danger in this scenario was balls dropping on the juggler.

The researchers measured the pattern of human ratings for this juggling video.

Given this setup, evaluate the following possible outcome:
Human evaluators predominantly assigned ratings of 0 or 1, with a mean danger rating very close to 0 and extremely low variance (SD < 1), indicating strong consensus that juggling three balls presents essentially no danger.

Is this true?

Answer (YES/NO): YES